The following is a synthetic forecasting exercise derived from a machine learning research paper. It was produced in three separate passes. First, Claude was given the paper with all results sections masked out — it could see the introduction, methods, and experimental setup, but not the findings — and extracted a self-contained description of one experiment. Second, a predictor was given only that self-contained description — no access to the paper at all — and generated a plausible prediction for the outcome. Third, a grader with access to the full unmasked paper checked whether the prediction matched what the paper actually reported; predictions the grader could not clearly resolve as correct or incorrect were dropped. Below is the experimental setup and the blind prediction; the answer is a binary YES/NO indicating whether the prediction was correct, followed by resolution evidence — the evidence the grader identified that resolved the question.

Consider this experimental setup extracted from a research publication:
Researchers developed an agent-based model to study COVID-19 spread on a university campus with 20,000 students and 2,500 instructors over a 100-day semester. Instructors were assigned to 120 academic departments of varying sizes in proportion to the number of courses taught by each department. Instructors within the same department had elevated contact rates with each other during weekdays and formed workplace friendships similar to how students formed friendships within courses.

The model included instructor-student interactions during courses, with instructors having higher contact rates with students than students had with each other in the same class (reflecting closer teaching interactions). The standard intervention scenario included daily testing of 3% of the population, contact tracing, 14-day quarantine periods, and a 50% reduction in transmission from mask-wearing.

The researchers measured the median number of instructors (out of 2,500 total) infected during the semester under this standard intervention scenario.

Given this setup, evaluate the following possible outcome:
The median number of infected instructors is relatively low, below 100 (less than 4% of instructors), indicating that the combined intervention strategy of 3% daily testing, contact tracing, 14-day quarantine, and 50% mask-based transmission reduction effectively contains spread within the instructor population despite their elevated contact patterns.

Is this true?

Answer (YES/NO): YES